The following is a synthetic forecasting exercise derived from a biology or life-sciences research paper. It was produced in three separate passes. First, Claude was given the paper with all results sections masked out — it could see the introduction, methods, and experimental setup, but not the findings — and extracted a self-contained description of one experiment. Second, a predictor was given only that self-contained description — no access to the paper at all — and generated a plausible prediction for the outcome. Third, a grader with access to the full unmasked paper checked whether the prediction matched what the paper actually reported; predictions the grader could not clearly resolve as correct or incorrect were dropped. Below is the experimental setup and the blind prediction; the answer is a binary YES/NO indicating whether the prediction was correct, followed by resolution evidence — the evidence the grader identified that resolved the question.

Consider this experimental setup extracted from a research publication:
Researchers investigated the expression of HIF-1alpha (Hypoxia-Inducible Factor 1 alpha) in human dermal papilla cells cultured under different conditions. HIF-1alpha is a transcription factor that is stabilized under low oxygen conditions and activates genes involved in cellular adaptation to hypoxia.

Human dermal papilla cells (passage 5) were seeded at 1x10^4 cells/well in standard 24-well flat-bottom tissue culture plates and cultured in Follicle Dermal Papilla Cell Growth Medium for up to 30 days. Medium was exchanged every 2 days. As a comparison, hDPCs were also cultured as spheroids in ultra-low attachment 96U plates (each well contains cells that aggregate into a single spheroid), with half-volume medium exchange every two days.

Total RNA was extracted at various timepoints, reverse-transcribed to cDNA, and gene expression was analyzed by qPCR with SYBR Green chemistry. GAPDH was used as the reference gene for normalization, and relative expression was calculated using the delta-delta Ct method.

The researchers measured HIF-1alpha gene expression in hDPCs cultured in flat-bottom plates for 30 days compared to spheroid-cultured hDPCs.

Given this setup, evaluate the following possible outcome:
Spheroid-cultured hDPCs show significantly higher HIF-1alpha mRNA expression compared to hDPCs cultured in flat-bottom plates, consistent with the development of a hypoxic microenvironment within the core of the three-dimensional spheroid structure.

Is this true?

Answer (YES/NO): NO